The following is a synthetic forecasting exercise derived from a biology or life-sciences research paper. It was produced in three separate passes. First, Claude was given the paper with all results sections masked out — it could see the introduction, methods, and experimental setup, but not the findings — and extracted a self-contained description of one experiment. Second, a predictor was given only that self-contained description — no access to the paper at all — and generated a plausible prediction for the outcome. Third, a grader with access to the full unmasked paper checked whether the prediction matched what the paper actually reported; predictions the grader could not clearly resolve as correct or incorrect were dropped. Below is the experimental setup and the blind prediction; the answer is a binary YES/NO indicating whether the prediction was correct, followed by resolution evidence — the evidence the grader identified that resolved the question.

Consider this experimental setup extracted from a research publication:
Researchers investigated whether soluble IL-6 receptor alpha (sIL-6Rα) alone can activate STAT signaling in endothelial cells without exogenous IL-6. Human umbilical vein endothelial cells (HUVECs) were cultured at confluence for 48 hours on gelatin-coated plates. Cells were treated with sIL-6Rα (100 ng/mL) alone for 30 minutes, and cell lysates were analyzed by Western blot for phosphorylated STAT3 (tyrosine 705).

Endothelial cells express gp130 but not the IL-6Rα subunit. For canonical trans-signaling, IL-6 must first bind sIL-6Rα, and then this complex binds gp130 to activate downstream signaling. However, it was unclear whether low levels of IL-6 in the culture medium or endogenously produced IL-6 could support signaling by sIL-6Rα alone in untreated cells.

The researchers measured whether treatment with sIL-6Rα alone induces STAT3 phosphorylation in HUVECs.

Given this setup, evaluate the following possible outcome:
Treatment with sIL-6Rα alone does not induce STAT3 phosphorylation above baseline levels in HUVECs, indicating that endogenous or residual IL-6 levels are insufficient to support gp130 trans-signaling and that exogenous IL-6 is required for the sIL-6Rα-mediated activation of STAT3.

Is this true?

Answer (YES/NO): YES